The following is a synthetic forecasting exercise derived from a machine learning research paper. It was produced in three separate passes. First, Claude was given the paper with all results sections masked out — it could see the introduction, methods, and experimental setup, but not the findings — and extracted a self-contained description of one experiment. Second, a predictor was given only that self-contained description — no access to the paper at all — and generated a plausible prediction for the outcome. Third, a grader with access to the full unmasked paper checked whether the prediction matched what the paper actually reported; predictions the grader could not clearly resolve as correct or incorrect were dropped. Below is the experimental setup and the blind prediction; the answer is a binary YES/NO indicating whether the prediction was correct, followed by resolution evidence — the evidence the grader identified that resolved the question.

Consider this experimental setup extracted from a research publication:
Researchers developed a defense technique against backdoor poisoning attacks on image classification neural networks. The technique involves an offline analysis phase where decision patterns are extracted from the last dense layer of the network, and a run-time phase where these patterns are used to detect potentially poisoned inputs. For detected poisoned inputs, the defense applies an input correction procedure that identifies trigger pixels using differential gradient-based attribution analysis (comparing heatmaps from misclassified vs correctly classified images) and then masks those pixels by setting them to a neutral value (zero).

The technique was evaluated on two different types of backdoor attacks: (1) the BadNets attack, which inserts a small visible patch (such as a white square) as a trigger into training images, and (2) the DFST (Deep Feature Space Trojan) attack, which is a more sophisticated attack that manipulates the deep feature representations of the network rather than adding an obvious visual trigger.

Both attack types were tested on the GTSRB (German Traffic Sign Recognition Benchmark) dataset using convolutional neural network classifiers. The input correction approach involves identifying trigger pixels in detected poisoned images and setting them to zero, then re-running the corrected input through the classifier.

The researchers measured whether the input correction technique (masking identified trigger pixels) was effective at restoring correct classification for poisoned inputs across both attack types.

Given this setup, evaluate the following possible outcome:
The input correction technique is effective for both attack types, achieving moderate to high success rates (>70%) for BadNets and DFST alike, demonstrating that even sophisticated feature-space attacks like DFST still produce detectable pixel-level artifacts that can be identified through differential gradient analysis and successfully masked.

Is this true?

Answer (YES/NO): NO